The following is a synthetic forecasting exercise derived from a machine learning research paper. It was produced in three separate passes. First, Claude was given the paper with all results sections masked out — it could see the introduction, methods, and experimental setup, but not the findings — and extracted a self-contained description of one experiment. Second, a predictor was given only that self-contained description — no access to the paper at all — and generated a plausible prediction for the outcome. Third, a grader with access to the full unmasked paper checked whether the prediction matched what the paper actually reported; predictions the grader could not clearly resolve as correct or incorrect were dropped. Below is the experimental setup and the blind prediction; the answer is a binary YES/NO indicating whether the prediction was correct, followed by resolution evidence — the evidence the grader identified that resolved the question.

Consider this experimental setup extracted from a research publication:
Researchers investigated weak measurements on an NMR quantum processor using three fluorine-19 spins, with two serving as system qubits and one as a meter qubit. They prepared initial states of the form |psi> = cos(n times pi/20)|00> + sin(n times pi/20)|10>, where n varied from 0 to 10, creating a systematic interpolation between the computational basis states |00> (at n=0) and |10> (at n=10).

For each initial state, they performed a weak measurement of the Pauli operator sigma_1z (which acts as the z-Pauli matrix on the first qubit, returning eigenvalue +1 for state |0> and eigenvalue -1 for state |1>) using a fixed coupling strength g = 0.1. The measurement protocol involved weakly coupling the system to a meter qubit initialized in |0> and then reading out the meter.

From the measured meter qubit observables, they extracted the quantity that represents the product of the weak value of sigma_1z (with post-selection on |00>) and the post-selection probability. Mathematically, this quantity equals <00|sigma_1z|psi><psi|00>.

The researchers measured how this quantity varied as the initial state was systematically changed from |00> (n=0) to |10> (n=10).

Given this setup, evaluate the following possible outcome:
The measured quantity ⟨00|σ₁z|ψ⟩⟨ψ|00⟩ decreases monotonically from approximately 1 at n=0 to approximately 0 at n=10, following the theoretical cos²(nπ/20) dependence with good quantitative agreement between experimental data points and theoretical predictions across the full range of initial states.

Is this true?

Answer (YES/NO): YES